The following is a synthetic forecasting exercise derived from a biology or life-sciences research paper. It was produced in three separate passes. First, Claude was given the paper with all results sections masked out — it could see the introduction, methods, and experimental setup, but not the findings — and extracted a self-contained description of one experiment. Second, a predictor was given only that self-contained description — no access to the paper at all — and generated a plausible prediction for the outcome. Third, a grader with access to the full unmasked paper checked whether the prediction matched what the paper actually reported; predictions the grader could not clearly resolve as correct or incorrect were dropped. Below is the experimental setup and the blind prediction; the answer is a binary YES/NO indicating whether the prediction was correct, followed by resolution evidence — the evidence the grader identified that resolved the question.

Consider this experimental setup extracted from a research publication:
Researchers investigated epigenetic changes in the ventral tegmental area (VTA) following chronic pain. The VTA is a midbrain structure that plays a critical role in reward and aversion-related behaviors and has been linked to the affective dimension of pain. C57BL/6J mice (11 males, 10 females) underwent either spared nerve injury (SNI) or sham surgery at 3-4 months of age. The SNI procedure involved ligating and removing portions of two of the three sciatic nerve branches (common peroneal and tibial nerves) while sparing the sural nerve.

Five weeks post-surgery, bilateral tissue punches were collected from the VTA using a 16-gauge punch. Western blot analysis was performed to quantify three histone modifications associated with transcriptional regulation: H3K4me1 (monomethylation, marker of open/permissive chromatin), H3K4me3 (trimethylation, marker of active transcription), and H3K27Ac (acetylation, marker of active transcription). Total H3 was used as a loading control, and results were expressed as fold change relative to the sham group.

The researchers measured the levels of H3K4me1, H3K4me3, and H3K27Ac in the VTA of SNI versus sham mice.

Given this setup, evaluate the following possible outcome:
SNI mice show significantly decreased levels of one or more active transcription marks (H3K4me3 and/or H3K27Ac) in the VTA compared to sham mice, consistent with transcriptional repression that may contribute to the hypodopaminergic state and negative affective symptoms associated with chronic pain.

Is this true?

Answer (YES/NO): NO